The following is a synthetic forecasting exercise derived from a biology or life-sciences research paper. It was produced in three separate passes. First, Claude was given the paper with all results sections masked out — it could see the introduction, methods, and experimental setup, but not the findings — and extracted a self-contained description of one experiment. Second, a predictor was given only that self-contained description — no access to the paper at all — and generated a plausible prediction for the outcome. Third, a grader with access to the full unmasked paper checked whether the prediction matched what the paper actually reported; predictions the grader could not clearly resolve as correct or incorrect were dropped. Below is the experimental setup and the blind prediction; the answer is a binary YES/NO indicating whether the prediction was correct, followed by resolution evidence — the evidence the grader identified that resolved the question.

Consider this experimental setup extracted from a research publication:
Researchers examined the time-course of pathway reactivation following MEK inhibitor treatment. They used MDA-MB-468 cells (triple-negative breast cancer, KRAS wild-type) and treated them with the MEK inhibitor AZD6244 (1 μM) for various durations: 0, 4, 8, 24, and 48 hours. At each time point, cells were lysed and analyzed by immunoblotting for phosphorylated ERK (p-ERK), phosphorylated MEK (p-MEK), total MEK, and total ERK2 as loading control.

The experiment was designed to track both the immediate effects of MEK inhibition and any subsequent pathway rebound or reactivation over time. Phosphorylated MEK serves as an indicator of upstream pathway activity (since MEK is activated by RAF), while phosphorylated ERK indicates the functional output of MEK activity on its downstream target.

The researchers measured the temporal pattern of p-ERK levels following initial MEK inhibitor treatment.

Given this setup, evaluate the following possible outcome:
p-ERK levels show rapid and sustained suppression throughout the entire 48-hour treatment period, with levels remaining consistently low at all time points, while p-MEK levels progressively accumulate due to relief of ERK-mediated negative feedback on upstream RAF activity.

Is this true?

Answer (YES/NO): NO